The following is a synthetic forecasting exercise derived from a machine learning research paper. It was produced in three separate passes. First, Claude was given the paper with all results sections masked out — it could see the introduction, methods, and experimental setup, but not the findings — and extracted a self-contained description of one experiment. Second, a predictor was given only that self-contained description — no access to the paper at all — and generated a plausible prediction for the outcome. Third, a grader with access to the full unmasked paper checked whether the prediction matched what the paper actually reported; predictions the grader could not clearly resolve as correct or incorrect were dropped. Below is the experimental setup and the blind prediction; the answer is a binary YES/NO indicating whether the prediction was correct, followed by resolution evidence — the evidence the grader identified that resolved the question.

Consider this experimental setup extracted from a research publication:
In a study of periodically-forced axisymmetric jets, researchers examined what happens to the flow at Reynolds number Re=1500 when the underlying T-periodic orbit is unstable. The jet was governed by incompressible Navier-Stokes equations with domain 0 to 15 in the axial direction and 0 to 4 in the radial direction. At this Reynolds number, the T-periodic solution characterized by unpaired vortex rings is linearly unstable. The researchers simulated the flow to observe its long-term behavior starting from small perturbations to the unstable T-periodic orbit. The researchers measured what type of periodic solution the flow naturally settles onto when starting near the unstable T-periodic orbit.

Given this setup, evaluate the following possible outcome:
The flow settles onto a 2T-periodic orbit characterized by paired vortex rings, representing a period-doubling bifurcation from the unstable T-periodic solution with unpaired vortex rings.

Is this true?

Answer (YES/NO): YES